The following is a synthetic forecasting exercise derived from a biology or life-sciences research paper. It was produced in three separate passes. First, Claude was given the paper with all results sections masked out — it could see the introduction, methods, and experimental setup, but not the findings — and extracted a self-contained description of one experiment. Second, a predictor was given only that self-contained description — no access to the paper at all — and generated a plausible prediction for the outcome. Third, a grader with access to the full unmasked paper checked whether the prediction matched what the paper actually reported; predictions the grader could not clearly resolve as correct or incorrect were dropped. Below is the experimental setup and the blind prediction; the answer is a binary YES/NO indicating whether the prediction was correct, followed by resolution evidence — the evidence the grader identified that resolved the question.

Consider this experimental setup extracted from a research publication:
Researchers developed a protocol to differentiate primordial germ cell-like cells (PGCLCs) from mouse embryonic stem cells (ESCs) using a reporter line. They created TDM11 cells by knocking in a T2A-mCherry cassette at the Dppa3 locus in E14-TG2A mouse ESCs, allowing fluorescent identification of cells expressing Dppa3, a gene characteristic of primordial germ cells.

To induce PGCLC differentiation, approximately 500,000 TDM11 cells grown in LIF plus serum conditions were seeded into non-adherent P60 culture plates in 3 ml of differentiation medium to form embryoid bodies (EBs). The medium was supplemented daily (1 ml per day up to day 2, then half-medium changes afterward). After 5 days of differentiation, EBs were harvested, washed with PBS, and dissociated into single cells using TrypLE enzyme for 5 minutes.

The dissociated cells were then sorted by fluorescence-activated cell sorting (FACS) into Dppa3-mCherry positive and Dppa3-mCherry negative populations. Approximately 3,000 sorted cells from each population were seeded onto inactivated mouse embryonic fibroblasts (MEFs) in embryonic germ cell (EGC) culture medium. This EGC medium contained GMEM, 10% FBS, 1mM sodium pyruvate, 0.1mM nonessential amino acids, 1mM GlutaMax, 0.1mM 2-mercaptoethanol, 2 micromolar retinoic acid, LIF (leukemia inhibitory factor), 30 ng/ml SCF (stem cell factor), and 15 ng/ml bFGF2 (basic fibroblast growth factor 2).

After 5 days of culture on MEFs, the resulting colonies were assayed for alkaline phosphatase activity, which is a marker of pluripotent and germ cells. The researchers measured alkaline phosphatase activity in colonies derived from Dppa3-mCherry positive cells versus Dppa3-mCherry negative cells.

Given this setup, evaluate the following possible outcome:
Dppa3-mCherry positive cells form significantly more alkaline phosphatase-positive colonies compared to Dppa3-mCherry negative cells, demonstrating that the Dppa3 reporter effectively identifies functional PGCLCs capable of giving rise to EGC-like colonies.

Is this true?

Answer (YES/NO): YES